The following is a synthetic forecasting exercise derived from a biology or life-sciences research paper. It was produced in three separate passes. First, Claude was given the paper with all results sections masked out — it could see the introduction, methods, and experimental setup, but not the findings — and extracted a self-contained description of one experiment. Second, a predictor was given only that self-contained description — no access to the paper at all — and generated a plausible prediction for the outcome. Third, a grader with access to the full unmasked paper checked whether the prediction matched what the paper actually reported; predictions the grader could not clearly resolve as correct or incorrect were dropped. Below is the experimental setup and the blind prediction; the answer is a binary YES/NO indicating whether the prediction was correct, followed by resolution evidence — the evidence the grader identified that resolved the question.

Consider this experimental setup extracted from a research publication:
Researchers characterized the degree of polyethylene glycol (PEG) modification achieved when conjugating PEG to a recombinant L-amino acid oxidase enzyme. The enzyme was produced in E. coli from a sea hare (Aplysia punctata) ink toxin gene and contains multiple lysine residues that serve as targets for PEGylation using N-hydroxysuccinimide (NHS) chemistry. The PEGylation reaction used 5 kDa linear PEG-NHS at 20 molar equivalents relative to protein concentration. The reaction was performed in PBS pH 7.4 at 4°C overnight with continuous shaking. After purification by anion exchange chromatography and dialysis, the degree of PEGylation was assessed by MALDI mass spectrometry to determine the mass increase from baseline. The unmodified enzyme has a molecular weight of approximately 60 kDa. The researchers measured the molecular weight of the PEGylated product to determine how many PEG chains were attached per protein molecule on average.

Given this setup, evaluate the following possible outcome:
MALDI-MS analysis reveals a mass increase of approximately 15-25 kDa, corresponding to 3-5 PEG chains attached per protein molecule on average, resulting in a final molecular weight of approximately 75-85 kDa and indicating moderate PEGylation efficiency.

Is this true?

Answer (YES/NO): NO